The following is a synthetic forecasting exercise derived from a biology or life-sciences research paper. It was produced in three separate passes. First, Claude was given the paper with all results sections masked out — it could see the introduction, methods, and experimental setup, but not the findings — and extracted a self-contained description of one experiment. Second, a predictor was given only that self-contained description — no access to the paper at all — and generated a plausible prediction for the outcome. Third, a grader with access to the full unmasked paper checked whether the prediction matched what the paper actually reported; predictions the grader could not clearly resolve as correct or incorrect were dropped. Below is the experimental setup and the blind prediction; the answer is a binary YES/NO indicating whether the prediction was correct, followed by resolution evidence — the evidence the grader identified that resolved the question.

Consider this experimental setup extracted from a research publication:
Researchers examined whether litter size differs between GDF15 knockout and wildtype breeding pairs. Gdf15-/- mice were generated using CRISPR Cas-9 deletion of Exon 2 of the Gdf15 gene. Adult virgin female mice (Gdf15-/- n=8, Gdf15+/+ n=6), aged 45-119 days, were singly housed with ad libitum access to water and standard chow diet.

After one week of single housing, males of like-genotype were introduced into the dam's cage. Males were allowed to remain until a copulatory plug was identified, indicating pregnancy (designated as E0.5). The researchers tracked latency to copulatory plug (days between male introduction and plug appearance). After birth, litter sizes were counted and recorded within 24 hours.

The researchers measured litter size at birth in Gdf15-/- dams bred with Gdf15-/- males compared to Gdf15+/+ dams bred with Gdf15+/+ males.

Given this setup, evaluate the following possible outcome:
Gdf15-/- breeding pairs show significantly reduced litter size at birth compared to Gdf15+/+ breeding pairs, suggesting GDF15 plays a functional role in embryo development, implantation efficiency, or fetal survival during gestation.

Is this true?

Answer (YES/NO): NO